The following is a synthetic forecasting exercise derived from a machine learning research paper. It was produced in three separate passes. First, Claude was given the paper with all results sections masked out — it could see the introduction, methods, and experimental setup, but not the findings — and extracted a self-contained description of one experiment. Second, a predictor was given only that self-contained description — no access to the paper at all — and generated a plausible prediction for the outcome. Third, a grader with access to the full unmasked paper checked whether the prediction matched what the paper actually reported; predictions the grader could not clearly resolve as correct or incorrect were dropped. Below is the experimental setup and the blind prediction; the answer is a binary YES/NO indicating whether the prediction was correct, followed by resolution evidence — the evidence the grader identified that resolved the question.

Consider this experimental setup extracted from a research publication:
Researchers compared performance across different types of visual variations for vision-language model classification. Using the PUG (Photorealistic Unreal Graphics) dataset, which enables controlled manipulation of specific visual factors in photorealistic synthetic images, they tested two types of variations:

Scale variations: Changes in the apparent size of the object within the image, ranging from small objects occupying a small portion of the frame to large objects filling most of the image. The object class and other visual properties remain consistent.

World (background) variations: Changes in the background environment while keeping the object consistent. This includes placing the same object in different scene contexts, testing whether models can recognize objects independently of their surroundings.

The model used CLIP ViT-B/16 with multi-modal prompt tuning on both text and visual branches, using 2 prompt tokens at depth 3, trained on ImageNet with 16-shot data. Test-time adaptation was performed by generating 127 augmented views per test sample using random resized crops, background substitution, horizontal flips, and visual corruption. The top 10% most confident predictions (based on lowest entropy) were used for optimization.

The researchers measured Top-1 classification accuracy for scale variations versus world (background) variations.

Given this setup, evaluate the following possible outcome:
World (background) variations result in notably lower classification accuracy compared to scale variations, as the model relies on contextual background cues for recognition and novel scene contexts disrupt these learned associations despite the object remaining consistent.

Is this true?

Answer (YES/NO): YES